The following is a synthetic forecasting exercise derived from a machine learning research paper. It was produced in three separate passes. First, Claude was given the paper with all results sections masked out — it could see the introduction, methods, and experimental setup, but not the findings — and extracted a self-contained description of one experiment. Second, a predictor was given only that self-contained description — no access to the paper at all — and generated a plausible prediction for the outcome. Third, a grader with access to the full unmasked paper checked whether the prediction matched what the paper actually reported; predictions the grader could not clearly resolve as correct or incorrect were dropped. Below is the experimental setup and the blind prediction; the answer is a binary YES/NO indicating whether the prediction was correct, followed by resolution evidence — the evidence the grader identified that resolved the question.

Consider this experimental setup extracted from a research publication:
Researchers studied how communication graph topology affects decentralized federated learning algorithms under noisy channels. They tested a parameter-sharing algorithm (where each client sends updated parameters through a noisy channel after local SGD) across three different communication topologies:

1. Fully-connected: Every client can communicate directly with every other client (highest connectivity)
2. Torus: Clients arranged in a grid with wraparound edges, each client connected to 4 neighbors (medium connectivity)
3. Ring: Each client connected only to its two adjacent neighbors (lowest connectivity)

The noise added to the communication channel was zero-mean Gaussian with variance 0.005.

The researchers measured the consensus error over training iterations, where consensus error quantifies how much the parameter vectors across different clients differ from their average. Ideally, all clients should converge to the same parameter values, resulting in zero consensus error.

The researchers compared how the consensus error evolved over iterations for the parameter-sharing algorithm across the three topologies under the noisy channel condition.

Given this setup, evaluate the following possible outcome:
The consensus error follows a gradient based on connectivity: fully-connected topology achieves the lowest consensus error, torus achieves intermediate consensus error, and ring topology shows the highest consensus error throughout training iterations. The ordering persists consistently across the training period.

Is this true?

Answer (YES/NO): YES